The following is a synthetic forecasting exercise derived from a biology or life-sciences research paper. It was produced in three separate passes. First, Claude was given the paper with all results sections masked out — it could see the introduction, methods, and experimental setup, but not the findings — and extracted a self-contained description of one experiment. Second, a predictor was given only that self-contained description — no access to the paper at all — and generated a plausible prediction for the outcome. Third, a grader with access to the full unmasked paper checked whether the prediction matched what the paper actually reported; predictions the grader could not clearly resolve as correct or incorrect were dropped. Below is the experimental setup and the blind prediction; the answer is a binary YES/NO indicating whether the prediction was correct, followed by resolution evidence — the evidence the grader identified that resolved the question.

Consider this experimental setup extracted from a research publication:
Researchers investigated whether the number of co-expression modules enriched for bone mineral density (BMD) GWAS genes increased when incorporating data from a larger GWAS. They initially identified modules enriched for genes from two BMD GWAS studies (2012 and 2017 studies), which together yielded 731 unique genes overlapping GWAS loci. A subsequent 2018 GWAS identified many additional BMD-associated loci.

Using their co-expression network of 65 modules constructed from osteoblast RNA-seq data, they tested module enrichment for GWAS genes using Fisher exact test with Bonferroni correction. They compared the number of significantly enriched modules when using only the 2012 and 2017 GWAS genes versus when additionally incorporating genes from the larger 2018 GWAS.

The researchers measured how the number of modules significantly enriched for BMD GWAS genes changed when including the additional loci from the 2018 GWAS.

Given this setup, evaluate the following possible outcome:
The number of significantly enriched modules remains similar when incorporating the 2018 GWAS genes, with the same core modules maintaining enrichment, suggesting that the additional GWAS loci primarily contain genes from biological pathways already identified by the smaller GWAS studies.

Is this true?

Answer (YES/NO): NO